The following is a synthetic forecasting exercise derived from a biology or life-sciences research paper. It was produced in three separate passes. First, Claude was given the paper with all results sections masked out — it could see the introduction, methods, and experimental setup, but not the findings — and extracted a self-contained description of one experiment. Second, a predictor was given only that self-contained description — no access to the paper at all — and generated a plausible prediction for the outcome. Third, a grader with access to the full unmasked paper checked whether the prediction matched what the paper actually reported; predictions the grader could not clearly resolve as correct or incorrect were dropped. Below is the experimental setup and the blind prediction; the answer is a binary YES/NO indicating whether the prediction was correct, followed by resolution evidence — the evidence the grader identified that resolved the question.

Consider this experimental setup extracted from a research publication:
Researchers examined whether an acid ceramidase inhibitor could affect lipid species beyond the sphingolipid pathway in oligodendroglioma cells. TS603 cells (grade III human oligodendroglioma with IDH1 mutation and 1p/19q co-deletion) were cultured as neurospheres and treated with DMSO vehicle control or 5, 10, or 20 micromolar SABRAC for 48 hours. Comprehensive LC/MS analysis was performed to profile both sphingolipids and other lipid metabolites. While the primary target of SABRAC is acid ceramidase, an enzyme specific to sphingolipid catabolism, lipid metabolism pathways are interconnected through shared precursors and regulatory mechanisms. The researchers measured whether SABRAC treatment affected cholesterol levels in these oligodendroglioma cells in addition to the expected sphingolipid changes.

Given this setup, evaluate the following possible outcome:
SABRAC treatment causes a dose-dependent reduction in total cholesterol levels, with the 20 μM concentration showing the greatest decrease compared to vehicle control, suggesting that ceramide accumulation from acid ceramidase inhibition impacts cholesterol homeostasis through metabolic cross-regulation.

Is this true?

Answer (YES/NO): NO